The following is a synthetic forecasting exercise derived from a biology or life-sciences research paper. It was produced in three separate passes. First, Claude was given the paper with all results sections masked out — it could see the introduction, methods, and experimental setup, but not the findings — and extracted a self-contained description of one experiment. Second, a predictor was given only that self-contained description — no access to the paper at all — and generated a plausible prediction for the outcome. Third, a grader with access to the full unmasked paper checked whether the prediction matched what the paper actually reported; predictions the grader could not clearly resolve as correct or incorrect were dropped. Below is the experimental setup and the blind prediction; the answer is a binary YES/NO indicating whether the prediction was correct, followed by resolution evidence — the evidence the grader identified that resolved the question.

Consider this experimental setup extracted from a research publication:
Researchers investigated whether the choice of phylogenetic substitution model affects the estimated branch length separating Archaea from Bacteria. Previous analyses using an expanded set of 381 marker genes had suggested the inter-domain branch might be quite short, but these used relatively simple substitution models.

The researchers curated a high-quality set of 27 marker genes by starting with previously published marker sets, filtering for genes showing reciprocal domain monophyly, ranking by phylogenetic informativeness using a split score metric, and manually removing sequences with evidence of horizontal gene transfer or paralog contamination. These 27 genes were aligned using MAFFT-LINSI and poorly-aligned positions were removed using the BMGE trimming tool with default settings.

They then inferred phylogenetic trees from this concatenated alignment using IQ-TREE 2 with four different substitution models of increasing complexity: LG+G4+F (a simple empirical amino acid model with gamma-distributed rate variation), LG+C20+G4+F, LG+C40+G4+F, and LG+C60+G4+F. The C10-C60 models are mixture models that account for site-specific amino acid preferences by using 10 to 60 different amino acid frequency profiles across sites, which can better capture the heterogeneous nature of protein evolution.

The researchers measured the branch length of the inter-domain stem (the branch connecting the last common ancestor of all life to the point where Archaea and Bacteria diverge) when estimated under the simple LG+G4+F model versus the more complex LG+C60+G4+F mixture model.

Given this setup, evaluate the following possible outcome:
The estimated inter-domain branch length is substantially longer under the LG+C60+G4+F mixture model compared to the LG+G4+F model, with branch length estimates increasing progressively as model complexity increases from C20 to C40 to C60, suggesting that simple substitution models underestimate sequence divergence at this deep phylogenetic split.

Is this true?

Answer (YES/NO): YES